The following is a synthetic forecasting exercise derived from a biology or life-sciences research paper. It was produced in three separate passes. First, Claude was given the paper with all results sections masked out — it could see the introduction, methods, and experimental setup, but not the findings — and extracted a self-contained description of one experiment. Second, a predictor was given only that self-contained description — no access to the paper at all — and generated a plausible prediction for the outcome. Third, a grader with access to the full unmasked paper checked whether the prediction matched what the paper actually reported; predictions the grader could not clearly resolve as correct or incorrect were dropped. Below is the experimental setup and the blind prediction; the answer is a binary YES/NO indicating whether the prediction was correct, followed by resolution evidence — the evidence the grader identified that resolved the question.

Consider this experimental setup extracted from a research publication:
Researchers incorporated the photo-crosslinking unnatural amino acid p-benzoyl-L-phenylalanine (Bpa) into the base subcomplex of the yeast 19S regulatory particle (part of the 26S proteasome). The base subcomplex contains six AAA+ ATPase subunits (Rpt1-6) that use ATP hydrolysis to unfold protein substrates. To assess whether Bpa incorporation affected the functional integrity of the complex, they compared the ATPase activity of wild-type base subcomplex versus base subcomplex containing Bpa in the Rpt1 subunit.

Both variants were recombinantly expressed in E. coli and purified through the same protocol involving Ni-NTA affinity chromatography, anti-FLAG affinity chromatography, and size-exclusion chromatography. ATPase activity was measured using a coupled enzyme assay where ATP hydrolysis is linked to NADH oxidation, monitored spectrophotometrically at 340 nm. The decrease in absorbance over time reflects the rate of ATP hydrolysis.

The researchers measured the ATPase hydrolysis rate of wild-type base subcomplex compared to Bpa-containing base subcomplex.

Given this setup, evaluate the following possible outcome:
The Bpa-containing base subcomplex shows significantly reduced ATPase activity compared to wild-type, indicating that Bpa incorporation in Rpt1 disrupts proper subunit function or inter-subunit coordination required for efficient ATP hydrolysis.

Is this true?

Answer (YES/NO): NO